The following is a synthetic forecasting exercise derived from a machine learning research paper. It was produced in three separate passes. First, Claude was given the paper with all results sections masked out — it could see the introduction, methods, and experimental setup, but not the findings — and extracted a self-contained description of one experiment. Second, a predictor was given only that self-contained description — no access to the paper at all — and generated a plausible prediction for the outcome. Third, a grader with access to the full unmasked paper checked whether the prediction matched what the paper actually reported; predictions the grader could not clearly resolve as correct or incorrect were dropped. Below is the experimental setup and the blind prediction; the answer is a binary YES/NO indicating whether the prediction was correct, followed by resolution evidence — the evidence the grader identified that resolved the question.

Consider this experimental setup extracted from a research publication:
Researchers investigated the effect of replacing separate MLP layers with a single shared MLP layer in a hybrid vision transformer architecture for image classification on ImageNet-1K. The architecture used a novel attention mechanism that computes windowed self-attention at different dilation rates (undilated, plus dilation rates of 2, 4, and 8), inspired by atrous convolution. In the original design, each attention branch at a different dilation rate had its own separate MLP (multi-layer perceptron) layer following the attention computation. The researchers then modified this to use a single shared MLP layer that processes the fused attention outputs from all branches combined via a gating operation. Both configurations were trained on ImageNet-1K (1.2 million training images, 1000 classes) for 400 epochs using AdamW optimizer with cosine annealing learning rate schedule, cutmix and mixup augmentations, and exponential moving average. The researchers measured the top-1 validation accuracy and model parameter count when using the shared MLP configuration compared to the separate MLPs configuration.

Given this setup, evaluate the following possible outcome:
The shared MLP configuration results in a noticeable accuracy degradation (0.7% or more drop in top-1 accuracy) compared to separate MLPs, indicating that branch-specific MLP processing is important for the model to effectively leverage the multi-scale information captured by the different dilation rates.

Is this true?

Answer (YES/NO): NO